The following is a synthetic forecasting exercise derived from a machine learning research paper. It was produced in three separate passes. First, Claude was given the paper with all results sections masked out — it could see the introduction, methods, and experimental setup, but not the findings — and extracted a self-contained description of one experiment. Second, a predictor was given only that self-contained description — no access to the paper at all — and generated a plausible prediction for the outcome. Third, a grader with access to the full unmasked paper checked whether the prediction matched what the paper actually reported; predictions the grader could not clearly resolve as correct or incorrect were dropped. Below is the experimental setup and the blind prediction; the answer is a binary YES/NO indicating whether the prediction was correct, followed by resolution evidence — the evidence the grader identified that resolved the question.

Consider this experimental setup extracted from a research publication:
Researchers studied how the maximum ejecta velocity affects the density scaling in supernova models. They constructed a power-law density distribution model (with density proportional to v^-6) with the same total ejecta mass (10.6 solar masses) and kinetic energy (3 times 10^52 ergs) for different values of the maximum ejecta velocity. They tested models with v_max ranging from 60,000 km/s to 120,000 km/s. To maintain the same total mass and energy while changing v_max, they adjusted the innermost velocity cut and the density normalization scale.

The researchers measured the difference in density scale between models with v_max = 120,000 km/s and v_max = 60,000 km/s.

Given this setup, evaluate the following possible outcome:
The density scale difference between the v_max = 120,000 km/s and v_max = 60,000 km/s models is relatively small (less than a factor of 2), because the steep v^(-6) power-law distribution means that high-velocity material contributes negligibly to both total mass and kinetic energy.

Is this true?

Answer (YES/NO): YES